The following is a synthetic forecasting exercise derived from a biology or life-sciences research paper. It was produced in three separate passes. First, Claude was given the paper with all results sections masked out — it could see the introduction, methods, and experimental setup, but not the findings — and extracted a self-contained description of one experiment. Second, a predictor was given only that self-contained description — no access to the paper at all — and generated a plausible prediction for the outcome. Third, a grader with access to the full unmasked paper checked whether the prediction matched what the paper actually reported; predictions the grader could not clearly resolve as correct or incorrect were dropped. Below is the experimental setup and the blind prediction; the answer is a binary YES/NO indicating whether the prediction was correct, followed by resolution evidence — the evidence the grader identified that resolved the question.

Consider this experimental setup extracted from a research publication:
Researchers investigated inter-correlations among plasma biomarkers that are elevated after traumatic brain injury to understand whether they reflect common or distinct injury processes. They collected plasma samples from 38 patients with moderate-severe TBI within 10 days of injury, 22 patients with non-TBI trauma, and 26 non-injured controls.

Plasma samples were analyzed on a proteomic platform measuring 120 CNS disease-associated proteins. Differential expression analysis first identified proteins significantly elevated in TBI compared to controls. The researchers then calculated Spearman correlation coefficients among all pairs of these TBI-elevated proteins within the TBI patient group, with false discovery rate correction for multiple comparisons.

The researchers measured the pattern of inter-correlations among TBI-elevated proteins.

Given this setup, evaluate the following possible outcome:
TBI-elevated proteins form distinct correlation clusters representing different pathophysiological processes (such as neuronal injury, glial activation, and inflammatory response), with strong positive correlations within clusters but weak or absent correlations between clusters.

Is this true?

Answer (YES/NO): NO